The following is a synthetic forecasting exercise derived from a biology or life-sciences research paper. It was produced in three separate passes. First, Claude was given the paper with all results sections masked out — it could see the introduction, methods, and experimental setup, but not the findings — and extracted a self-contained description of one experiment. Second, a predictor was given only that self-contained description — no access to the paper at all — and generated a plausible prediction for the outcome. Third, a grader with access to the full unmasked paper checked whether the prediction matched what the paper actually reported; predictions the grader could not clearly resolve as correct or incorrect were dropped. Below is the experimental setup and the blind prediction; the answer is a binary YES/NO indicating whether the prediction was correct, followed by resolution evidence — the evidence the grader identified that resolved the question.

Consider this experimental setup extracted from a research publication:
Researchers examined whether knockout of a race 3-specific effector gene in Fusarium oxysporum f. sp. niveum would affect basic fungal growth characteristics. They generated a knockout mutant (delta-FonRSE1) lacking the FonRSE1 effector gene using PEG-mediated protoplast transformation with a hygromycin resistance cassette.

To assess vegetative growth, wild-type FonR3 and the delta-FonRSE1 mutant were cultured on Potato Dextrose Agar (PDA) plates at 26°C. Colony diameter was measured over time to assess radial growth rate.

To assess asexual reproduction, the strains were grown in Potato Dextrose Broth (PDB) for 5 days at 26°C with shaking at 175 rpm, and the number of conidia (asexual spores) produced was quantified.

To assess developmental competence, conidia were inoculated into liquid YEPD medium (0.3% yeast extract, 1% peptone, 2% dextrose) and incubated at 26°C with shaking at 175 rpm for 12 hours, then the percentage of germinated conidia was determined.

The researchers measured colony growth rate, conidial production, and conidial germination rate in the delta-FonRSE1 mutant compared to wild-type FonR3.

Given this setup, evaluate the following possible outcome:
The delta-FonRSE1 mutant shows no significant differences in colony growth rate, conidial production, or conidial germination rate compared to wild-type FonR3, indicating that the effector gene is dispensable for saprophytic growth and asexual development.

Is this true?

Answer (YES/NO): YES